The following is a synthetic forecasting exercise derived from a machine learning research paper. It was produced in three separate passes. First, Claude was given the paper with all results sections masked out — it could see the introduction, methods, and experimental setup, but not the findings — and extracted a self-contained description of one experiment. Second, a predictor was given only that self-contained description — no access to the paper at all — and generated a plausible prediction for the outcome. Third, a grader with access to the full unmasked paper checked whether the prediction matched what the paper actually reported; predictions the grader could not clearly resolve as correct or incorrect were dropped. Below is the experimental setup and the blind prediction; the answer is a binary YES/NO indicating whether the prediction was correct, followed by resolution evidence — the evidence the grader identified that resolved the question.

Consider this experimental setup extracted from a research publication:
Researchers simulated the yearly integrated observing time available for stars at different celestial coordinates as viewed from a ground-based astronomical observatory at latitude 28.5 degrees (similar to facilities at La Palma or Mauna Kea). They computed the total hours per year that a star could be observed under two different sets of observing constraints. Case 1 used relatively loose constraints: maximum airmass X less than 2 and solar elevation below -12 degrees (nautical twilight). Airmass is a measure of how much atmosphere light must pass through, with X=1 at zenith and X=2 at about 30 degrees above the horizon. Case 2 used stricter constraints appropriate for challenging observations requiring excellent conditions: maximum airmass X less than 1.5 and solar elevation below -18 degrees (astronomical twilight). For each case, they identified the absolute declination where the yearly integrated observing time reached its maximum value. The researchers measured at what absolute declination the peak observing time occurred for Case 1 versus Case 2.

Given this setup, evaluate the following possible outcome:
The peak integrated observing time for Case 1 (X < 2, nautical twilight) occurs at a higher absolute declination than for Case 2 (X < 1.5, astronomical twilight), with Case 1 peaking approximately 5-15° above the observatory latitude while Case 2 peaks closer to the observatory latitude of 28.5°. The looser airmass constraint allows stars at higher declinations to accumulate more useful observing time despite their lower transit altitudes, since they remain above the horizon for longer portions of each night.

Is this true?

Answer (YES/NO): NO